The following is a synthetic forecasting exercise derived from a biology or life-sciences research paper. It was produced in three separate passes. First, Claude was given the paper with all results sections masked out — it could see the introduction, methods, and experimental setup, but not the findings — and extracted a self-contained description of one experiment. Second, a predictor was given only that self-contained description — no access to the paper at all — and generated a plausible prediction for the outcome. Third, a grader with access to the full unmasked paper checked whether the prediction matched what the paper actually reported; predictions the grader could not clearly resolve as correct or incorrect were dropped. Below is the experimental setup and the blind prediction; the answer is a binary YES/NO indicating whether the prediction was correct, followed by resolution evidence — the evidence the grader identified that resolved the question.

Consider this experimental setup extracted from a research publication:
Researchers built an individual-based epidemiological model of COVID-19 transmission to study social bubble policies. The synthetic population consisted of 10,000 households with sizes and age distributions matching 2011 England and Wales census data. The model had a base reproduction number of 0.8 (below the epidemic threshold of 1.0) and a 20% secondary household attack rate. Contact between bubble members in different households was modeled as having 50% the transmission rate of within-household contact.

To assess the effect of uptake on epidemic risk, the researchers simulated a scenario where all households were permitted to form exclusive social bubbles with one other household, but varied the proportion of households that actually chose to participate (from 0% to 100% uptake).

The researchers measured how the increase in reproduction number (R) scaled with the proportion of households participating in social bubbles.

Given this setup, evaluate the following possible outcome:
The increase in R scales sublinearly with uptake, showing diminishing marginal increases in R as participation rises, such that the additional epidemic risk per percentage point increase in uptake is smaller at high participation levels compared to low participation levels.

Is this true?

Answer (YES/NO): NO